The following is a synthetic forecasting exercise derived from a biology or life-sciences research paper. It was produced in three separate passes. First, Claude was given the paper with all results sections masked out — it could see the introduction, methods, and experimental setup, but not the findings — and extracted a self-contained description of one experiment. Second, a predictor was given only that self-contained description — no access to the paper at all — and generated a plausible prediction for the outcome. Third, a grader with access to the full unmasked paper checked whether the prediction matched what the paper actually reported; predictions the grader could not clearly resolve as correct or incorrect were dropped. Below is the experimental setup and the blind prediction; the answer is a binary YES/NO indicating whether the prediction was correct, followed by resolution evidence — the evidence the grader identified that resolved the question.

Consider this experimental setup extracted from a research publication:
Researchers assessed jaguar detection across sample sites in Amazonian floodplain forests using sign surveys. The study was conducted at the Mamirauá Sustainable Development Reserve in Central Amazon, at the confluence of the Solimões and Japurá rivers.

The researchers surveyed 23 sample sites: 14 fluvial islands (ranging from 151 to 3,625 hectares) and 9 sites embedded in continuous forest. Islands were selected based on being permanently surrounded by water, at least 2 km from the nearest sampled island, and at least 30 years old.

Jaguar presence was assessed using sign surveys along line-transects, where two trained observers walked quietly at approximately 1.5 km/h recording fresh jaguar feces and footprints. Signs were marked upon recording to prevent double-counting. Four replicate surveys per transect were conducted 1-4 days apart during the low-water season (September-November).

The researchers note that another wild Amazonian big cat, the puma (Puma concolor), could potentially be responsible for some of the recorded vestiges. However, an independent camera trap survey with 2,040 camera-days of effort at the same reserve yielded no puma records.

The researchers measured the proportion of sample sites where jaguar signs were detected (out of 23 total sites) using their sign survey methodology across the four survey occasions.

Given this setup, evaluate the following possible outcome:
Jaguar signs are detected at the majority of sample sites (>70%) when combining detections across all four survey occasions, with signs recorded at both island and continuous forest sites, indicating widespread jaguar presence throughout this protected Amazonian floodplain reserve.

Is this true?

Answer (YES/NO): NO